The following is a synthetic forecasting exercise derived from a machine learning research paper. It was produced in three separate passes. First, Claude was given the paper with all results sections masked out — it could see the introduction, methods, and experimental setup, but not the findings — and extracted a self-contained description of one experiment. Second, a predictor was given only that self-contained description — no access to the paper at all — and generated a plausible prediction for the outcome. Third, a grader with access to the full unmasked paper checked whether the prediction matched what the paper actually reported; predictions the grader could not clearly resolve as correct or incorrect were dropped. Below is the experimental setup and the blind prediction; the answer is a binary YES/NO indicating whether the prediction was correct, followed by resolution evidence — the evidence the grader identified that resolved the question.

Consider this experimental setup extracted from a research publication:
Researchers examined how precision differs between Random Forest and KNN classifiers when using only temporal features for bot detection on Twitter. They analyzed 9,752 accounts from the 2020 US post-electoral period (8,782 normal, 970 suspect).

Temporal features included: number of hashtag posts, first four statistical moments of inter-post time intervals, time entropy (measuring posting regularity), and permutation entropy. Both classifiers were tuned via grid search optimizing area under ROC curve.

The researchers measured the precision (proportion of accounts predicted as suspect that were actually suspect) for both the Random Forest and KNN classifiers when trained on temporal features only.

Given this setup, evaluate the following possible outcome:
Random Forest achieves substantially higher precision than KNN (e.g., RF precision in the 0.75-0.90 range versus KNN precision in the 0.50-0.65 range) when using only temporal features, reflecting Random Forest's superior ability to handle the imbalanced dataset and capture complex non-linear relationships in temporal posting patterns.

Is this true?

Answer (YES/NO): NO